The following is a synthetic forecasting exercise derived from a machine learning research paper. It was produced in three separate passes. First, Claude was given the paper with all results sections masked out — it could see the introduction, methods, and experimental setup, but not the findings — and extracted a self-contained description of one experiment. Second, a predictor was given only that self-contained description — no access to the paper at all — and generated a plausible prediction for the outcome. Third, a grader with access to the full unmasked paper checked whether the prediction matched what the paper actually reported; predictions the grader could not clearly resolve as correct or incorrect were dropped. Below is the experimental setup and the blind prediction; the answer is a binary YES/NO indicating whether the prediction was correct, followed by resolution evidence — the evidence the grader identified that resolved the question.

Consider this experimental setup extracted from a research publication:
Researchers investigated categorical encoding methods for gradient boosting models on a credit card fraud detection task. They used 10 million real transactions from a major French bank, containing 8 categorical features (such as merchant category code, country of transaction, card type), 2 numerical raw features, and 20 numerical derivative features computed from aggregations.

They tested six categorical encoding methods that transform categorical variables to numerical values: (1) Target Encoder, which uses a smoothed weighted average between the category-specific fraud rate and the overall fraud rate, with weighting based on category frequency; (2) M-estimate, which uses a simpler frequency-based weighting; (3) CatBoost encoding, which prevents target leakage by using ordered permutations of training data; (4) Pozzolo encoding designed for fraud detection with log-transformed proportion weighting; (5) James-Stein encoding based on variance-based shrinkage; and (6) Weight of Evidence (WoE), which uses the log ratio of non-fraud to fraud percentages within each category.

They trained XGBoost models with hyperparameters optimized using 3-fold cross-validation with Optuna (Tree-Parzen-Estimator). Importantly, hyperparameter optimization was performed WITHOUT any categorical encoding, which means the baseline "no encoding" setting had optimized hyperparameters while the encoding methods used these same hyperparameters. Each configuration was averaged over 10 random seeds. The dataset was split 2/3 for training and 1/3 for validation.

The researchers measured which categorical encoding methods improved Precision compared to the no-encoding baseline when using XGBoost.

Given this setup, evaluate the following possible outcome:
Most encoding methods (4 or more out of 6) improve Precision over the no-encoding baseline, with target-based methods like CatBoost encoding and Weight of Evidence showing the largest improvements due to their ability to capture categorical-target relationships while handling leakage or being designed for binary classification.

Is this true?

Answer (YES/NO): NO